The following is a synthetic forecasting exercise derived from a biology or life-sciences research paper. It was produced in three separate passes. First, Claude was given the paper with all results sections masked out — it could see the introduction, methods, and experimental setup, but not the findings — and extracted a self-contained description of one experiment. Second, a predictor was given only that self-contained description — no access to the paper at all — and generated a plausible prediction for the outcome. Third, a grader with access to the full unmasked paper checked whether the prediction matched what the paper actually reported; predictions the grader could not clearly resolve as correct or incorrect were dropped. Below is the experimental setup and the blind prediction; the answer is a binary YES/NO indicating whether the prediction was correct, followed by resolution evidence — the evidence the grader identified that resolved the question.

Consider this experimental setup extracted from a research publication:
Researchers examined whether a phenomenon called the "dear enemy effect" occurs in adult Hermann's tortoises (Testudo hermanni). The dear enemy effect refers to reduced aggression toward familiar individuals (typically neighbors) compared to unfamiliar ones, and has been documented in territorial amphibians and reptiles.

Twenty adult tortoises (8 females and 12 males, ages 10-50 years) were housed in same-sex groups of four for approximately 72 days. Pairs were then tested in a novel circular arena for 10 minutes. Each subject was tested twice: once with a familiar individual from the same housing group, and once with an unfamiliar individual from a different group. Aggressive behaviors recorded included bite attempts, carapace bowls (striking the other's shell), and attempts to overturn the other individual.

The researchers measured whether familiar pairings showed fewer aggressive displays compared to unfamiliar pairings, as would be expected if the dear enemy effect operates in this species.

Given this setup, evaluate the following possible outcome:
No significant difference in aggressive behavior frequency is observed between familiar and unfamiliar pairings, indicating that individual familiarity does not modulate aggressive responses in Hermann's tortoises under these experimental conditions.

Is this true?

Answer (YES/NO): YES